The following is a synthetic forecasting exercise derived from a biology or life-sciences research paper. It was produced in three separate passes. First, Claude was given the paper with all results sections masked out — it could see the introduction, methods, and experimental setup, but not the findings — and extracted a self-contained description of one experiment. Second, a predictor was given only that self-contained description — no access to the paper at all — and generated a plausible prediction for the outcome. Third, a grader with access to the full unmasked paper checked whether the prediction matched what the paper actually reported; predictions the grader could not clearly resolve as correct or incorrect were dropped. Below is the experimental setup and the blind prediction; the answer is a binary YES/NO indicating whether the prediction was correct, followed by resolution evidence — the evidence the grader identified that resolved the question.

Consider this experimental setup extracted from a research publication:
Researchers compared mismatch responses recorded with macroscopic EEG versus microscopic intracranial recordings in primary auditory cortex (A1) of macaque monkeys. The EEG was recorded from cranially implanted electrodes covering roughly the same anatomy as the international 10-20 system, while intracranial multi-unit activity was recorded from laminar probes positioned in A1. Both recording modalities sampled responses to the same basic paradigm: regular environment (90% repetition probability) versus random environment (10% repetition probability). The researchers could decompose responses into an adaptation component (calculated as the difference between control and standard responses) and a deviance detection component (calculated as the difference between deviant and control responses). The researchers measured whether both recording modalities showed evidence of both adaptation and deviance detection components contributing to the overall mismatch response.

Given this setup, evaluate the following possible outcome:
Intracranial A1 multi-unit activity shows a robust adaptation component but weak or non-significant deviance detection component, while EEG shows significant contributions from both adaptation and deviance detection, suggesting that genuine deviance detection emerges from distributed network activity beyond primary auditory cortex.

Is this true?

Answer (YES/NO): NO